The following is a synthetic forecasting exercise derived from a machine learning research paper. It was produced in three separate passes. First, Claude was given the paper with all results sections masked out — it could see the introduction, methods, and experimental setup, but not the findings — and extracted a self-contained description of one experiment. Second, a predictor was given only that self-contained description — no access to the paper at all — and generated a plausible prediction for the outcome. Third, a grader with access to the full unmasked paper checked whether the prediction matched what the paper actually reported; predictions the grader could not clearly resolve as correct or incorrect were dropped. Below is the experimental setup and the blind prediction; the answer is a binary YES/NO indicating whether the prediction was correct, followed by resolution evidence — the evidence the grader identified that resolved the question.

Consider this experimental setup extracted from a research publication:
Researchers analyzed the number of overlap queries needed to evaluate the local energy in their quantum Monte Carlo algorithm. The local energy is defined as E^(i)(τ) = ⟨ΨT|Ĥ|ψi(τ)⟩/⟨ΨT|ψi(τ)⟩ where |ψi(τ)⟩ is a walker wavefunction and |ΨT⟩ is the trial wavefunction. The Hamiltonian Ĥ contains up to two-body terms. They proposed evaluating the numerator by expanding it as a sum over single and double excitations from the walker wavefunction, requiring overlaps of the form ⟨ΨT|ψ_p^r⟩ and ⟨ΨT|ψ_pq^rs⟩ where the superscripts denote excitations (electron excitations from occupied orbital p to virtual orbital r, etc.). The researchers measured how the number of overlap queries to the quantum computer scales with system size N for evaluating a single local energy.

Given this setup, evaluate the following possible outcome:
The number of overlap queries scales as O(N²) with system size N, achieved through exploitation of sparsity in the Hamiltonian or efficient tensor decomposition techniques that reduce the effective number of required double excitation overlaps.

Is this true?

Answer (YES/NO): NO